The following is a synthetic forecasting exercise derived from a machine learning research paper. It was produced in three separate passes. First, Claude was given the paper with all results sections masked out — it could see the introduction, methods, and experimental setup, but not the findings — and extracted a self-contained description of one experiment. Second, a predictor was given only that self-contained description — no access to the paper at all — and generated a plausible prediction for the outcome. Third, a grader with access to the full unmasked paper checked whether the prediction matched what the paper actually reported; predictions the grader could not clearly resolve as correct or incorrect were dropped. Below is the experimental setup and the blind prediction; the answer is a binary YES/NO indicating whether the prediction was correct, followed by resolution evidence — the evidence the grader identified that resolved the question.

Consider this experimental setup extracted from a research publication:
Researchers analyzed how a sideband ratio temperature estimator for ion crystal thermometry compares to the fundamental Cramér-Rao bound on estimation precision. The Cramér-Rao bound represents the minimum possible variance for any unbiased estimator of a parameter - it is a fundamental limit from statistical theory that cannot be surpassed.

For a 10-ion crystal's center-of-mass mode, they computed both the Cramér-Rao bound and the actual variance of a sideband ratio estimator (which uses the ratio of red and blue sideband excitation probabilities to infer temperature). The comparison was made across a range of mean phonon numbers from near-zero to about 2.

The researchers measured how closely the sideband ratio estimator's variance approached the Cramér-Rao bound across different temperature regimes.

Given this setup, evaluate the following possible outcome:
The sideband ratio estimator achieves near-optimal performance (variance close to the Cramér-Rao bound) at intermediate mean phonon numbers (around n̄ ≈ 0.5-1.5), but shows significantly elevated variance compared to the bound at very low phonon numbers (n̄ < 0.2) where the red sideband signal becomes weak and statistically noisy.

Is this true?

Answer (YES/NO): NO